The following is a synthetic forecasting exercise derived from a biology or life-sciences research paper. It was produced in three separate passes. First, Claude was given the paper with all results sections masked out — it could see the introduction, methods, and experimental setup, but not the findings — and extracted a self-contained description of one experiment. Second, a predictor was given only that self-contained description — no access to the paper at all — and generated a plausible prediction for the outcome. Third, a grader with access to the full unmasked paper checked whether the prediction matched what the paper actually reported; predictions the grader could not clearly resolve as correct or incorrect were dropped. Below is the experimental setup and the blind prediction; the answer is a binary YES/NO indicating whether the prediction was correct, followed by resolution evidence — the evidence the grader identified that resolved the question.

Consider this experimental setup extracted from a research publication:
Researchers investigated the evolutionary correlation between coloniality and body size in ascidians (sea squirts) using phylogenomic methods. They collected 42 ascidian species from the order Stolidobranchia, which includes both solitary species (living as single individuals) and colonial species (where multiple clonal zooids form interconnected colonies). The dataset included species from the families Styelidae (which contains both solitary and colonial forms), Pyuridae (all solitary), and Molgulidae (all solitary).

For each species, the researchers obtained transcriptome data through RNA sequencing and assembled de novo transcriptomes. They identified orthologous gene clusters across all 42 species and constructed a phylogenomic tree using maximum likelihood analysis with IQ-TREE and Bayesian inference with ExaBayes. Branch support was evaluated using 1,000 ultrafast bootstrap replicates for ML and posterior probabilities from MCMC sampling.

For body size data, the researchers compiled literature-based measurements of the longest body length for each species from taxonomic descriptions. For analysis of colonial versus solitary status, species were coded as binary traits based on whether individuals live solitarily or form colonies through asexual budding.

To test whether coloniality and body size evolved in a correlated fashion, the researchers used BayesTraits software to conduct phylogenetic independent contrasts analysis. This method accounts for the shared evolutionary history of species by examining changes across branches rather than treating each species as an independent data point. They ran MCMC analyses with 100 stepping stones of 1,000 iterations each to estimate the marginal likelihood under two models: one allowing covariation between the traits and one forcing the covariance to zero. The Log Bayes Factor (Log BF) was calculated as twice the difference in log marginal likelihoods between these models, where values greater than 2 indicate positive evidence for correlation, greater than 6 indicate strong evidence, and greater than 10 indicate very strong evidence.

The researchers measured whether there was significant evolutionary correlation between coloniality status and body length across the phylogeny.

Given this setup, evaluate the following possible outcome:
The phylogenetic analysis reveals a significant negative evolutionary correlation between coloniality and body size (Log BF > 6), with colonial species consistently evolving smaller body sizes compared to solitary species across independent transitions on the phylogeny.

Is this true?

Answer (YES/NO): NO